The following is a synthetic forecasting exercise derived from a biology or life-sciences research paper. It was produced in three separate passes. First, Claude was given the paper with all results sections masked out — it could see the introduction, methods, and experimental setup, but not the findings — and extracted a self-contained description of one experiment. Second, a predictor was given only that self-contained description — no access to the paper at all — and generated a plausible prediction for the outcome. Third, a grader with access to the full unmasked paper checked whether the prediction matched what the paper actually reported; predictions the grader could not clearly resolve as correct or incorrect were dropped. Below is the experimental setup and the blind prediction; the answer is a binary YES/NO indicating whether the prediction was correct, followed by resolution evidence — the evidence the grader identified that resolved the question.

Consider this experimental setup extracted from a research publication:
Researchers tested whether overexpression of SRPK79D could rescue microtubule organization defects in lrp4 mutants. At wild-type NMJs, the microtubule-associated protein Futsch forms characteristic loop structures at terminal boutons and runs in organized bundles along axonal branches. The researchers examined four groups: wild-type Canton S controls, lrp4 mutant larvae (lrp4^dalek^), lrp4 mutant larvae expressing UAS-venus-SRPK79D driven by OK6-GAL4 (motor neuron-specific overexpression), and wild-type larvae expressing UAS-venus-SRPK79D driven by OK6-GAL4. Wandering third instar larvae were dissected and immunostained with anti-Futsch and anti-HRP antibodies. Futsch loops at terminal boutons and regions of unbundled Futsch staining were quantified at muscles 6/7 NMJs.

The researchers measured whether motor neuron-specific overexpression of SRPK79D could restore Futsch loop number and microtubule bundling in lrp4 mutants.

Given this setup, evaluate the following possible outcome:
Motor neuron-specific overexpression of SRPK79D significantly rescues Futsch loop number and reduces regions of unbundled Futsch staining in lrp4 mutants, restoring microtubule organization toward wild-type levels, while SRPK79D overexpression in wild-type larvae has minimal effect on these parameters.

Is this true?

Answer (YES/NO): NO